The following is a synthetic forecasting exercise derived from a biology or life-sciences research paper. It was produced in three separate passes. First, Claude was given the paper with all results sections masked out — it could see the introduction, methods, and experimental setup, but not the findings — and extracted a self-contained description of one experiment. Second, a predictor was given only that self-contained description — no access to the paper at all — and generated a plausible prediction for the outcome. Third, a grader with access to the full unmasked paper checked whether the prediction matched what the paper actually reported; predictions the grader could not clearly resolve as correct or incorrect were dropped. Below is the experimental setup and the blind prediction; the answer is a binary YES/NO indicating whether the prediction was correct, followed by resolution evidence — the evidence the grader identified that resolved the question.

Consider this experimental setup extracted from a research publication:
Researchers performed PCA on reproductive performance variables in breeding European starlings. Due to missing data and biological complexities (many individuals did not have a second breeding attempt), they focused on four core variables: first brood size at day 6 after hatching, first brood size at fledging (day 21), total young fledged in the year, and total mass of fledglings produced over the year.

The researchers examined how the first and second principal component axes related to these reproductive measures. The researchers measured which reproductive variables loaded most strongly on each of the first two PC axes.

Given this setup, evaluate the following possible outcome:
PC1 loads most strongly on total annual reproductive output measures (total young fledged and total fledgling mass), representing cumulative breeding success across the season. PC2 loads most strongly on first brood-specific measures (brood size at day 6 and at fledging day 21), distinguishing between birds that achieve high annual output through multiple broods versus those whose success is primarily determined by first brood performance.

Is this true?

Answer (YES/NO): NO